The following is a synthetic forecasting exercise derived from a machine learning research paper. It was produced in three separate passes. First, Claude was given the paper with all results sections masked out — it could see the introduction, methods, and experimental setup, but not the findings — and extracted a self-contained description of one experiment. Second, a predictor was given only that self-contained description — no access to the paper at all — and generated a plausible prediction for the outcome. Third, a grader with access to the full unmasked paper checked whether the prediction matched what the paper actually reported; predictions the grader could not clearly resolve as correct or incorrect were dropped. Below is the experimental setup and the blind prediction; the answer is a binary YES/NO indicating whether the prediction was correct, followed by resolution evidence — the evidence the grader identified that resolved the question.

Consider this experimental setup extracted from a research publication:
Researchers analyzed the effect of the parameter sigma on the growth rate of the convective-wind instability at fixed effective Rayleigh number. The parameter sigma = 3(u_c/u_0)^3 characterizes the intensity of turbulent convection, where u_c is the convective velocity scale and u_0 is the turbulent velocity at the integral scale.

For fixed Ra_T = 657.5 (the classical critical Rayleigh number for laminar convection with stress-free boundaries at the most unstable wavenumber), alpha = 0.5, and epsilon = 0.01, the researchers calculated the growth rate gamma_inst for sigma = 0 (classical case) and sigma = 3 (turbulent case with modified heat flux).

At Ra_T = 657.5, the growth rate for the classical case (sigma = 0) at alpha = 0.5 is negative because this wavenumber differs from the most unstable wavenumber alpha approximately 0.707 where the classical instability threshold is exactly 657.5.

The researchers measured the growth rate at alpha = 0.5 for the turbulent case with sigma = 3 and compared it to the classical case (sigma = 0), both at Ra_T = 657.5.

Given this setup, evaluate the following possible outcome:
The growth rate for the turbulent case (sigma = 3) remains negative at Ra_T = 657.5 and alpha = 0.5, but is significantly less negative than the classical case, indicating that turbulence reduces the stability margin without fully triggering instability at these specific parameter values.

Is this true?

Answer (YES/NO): NO